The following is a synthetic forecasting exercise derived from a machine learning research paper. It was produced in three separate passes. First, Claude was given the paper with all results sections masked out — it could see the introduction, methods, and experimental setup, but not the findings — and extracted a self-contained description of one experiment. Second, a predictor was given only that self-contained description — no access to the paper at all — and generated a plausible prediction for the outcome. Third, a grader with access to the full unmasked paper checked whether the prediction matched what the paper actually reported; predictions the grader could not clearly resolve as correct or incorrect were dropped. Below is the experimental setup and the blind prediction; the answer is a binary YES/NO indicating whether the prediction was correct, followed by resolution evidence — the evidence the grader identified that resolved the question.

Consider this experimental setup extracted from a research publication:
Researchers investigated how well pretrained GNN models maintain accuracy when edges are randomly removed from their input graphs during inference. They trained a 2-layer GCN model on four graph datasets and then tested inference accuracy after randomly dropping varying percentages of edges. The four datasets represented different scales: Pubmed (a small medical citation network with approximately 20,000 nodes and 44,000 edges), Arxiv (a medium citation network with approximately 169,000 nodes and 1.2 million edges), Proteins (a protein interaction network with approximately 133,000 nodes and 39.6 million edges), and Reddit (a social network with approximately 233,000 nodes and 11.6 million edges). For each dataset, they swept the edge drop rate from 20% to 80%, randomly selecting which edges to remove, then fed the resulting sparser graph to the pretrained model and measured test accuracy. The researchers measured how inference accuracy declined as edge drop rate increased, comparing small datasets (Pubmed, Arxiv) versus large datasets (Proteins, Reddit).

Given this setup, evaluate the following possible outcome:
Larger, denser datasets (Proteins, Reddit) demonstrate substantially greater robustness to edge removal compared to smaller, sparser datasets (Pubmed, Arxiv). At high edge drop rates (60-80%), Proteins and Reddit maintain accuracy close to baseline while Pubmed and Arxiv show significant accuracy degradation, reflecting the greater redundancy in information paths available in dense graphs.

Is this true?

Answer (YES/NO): YES